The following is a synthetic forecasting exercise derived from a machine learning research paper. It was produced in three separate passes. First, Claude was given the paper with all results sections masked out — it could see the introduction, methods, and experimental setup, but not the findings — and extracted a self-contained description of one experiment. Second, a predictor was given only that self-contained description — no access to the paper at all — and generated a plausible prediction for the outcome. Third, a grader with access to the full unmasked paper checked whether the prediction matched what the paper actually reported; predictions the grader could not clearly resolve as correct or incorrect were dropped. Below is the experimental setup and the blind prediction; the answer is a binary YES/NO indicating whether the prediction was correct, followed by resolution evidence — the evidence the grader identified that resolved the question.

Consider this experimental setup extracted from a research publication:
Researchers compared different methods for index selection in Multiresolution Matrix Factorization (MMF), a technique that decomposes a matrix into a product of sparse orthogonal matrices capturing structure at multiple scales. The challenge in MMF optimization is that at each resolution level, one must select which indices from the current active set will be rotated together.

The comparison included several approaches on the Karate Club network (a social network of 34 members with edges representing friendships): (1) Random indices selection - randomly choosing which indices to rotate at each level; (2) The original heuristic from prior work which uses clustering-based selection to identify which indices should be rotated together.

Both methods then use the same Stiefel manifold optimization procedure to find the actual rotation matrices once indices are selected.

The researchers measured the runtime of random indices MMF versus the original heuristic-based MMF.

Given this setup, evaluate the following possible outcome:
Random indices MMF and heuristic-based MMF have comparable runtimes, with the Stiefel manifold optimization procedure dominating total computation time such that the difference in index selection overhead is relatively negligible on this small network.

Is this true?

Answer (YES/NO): NO